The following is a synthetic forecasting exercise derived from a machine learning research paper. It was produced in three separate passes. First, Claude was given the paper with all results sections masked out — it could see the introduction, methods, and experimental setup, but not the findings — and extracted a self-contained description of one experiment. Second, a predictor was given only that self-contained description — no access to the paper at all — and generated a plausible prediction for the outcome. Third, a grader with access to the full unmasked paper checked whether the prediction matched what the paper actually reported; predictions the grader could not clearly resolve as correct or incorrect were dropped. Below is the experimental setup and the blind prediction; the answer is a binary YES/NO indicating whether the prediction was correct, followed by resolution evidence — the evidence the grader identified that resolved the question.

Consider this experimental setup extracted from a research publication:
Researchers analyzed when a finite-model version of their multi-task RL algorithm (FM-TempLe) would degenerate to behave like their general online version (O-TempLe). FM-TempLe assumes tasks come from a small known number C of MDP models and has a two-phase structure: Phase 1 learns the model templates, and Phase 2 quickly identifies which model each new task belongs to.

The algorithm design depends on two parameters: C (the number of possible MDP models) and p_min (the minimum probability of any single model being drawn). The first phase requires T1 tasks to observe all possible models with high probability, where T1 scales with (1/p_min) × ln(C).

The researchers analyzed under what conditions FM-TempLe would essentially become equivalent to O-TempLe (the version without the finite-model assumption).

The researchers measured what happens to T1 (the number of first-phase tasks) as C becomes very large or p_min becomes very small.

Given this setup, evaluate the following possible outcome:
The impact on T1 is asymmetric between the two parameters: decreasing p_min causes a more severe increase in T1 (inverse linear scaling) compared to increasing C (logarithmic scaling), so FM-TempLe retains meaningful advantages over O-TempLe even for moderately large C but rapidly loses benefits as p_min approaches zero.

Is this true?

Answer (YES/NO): YES